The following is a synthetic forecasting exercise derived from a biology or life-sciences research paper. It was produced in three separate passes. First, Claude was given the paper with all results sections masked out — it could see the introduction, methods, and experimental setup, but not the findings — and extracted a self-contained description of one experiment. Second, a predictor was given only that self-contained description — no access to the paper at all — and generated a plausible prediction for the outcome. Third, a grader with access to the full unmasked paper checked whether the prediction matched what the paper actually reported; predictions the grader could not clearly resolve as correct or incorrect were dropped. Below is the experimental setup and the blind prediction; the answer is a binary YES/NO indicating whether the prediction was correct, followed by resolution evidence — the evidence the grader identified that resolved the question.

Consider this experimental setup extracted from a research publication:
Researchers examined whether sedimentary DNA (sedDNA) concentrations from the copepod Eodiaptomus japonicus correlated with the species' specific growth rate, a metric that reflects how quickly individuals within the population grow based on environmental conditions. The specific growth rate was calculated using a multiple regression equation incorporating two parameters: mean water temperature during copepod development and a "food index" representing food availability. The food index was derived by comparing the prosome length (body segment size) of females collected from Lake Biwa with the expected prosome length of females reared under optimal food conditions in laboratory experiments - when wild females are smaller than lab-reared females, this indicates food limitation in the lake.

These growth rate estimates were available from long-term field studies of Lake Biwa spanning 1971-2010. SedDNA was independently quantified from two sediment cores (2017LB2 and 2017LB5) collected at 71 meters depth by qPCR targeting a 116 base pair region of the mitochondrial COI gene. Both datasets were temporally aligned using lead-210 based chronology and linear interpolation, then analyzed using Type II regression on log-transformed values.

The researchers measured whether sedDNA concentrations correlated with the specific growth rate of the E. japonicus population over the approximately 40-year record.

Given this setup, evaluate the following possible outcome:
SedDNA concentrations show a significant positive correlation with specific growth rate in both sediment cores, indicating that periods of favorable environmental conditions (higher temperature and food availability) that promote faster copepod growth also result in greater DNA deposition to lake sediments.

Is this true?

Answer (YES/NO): NO